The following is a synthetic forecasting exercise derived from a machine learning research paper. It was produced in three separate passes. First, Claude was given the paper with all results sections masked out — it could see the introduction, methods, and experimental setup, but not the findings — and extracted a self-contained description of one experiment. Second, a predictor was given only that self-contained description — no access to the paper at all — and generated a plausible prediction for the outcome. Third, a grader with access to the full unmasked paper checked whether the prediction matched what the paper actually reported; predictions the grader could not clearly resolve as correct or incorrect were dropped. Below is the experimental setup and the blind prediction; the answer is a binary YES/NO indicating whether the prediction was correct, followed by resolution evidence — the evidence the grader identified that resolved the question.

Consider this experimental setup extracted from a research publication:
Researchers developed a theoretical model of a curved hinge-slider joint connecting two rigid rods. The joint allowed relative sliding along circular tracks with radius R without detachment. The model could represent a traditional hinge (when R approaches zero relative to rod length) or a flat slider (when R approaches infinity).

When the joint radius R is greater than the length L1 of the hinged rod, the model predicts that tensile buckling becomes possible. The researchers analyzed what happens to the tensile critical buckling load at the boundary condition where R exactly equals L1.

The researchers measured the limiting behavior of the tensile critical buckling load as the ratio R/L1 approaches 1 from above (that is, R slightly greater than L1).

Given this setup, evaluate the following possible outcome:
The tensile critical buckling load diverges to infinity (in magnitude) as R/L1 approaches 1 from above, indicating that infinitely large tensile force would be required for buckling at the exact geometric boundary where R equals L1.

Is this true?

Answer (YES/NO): YES